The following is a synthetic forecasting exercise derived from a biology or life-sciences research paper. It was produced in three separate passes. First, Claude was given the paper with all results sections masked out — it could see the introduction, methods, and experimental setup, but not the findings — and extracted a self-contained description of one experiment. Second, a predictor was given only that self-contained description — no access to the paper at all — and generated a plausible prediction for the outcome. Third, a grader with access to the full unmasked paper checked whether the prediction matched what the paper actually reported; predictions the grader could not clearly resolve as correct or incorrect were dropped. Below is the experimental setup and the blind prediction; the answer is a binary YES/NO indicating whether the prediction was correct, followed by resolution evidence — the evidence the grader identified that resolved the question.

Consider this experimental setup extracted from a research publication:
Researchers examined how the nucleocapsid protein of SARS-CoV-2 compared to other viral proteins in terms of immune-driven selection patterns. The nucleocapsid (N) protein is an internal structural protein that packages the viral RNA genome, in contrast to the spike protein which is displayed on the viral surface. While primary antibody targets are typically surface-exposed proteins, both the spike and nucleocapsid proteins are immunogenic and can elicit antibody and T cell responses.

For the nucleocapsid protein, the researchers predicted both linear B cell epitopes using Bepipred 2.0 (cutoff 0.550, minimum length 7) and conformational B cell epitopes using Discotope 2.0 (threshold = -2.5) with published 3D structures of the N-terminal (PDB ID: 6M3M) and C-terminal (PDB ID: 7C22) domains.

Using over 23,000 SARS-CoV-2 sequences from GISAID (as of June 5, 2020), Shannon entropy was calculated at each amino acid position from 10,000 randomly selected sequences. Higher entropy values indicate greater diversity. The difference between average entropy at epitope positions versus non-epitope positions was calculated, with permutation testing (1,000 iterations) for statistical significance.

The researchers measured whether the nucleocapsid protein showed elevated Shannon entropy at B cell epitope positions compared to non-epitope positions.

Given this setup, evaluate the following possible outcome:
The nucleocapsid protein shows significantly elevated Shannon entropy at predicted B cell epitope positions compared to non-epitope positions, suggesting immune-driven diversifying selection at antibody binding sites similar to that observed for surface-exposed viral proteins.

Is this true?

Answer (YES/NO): YES